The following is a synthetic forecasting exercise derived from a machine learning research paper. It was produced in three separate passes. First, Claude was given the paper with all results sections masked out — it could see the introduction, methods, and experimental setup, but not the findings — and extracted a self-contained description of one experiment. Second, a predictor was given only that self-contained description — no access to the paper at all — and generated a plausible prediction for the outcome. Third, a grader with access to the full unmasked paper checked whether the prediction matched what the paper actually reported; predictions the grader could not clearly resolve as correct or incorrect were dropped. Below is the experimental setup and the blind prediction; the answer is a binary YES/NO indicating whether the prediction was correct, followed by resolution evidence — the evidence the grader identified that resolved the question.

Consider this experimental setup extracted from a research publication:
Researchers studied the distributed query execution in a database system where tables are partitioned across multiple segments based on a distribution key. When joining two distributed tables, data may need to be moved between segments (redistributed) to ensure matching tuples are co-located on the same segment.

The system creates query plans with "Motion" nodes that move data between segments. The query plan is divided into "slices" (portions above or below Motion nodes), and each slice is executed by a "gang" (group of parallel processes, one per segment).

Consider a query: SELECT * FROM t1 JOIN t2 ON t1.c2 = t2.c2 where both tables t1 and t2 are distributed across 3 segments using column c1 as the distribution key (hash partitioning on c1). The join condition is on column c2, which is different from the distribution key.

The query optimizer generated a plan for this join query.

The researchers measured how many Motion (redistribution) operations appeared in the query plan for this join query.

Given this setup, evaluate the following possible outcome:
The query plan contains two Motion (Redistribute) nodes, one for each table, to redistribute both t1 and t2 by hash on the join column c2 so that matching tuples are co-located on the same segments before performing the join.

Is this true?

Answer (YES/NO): YES